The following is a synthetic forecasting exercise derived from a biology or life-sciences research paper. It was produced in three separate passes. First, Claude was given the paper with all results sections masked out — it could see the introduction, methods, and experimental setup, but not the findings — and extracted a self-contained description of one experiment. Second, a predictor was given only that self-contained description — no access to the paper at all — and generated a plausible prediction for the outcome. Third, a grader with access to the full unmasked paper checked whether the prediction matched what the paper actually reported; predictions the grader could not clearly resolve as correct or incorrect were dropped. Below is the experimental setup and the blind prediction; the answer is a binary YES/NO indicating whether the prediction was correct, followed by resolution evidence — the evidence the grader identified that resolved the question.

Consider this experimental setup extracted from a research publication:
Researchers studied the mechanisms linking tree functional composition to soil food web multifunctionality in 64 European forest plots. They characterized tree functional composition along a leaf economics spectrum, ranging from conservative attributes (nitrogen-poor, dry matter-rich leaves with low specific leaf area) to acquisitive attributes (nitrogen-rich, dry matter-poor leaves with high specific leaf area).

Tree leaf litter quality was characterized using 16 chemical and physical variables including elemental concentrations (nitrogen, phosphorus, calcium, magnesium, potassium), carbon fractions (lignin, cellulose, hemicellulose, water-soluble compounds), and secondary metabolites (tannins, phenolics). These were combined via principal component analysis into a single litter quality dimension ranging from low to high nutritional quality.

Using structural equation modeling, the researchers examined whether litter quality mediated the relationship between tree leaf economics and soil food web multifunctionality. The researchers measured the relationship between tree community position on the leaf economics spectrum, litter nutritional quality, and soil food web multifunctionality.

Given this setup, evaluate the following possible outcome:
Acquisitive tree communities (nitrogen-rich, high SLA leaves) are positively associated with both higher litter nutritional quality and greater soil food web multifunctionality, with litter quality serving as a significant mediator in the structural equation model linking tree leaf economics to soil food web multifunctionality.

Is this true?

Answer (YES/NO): YES